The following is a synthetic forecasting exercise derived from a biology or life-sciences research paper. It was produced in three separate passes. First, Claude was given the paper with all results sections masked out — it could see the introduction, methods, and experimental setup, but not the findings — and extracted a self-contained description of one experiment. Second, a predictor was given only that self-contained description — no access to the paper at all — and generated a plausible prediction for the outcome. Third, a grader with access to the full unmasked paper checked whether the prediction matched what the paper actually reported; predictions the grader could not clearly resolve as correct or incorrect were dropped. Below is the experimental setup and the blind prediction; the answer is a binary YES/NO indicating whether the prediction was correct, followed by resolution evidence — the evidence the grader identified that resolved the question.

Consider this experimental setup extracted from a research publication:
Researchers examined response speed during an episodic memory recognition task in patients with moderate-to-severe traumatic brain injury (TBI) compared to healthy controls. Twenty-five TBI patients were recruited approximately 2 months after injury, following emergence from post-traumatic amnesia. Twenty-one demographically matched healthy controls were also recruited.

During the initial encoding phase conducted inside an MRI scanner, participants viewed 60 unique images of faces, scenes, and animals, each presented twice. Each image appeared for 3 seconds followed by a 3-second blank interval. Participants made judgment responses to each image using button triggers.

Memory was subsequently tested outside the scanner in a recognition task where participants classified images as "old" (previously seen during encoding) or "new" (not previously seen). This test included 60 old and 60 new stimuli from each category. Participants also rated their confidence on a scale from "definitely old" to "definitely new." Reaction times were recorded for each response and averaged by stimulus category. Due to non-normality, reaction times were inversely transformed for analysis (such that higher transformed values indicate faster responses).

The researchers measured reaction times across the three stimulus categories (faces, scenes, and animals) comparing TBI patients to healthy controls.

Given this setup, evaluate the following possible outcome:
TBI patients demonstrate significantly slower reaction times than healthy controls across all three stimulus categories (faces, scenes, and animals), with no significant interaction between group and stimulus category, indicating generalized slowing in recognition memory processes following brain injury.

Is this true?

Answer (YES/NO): YES